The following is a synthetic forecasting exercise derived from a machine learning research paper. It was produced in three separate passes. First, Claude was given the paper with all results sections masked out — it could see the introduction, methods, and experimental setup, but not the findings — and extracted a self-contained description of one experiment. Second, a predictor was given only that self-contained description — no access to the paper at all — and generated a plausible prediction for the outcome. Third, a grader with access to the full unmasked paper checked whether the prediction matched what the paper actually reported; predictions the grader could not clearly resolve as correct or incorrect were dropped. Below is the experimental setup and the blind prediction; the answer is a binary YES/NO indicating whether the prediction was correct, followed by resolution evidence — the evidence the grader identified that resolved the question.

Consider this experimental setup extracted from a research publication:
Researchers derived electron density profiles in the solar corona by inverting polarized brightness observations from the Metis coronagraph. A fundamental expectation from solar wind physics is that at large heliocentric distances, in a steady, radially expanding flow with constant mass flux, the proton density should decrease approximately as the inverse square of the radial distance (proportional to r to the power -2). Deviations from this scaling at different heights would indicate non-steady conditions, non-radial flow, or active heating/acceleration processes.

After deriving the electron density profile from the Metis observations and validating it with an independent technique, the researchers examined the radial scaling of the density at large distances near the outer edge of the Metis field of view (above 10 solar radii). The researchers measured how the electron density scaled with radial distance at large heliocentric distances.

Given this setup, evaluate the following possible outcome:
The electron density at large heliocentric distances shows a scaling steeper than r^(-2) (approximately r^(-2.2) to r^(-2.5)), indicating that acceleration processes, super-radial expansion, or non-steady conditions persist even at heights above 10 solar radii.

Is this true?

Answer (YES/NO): NO